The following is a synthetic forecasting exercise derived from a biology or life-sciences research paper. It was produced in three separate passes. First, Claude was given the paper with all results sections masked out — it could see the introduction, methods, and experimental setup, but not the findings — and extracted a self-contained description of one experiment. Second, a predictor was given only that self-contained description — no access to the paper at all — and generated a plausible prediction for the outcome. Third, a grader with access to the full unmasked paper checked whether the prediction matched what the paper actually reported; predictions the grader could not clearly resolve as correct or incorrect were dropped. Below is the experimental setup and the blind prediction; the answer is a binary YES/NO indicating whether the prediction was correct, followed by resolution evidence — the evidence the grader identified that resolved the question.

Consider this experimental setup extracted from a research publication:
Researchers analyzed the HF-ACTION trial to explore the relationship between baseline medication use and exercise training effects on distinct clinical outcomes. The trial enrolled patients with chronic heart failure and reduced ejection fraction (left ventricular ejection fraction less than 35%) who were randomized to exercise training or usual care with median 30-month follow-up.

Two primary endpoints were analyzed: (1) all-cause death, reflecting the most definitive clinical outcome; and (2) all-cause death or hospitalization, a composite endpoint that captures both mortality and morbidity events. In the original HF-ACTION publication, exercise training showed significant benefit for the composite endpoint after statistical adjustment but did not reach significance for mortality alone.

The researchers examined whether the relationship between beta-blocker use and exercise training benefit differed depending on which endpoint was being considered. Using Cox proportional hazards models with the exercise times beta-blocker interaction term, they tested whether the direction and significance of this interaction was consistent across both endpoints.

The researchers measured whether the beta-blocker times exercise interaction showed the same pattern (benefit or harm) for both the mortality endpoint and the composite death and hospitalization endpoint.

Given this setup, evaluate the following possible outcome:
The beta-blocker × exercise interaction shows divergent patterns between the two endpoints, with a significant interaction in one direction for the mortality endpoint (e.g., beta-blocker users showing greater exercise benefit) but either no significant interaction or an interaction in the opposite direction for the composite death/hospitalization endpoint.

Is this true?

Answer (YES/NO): NO